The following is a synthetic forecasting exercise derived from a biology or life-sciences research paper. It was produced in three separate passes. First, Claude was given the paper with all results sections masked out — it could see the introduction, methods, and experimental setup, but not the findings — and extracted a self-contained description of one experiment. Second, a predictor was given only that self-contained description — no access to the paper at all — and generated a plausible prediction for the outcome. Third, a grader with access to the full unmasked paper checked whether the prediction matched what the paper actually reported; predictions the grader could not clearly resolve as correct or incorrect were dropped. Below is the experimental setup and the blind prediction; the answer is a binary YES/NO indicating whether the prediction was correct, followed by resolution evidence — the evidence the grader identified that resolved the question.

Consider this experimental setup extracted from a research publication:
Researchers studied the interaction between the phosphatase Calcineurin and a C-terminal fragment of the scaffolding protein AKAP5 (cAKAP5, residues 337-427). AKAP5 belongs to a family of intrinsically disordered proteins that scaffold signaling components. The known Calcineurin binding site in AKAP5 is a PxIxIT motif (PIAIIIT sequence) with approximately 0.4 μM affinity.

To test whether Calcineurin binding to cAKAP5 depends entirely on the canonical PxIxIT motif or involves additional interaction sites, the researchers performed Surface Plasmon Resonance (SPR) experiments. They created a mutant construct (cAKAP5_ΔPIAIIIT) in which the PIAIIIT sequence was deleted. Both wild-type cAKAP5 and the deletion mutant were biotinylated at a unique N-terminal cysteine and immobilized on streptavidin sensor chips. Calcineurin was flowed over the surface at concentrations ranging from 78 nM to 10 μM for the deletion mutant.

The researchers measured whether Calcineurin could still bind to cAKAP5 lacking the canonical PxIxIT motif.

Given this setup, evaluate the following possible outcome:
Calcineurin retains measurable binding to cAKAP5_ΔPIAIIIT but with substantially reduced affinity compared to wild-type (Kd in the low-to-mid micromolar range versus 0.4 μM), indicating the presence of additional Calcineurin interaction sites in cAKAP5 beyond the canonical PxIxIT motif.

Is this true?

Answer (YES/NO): YES